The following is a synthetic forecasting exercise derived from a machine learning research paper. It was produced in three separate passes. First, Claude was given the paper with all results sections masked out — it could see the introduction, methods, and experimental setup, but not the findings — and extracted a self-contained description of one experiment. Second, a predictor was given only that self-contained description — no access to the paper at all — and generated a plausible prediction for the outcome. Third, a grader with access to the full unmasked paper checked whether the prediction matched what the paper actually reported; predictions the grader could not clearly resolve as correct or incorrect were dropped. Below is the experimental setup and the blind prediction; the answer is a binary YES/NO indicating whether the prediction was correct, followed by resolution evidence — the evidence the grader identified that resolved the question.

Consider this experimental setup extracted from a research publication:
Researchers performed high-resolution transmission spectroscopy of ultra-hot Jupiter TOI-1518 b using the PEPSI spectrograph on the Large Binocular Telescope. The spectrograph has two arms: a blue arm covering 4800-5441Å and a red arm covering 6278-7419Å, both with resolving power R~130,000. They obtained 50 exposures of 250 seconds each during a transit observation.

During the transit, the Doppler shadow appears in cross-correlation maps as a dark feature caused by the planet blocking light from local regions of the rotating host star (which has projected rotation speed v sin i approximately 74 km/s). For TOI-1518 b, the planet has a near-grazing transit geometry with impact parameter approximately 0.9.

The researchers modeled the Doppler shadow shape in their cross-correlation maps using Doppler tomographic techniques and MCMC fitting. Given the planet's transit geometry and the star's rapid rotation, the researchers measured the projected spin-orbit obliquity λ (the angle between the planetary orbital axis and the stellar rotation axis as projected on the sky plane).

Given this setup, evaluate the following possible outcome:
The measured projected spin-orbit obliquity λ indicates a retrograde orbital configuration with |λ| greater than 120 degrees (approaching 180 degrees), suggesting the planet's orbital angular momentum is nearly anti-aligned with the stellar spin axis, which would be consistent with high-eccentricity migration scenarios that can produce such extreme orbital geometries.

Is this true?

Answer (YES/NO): NO